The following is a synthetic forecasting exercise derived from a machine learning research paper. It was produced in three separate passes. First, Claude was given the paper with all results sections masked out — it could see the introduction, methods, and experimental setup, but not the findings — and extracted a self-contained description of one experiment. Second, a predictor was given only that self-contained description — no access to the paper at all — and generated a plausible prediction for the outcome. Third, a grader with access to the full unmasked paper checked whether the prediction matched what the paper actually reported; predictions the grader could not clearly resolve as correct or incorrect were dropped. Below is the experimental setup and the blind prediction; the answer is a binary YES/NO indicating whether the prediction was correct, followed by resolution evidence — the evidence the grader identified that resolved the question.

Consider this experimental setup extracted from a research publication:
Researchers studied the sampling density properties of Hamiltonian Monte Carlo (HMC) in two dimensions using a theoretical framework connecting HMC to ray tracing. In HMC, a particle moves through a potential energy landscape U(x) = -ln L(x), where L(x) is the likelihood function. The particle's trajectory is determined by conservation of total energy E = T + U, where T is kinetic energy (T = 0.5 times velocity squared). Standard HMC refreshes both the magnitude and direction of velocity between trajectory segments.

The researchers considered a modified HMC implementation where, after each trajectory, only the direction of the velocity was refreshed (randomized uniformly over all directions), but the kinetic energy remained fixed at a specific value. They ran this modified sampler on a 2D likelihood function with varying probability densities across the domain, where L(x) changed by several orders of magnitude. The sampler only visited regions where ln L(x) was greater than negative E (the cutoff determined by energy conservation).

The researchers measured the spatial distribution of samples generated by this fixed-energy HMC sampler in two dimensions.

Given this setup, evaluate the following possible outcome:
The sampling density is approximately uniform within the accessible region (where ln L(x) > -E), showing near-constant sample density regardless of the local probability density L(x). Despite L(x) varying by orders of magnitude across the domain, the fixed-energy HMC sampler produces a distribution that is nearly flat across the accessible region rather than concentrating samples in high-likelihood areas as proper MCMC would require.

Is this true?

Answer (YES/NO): YES